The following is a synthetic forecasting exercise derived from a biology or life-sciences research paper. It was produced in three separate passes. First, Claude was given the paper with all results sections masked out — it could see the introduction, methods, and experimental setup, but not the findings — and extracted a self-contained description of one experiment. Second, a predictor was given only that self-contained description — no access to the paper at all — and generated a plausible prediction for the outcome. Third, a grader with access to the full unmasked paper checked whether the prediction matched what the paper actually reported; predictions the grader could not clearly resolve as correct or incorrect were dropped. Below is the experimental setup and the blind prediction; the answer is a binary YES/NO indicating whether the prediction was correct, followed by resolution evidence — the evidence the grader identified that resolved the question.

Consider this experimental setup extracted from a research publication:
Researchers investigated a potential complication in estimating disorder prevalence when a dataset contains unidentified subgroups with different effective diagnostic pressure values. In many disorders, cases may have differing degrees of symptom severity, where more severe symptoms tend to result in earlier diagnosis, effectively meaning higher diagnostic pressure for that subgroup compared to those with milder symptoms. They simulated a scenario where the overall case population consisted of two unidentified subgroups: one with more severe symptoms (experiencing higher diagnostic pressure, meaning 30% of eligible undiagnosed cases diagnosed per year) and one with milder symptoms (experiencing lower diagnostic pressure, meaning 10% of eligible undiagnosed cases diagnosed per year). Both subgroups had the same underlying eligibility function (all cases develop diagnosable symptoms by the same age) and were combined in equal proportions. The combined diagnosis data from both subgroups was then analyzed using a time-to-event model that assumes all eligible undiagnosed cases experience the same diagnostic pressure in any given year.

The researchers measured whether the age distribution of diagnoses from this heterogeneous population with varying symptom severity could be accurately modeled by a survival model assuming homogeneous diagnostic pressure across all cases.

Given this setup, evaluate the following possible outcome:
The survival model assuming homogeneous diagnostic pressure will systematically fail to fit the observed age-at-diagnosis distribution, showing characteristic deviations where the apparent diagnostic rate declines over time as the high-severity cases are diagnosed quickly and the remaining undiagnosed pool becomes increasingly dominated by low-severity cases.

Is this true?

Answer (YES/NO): NO